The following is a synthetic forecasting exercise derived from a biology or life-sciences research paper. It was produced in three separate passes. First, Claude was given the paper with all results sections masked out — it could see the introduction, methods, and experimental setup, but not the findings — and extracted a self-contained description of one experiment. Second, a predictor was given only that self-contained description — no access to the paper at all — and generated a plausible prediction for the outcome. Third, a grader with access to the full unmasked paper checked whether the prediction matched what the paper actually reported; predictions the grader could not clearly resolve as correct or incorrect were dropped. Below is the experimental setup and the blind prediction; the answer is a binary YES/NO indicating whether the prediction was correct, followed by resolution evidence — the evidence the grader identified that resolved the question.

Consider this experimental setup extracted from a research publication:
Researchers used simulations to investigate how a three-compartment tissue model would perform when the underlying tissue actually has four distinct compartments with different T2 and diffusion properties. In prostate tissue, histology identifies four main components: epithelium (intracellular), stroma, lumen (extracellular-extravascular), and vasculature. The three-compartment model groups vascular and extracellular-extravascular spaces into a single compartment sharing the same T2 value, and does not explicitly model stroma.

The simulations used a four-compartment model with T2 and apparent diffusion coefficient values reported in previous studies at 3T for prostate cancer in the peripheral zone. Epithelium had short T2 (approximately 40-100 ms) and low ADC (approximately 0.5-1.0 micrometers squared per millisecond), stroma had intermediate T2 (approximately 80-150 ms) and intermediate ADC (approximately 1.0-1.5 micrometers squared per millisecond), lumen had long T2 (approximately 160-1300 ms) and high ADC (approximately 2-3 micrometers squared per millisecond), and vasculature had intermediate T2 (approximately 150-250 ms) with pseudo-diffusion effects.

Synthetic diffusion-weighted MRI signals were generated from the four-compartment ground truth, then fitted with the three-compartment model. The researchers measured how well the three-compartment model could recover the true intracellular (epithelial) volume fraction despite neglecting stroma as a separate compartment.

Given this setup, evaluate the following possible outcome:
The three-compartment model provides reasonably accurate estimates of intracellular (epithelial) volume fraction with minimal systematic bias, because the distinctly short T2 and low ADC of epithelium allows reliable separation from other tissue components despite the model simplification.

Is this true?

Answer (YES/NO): NO